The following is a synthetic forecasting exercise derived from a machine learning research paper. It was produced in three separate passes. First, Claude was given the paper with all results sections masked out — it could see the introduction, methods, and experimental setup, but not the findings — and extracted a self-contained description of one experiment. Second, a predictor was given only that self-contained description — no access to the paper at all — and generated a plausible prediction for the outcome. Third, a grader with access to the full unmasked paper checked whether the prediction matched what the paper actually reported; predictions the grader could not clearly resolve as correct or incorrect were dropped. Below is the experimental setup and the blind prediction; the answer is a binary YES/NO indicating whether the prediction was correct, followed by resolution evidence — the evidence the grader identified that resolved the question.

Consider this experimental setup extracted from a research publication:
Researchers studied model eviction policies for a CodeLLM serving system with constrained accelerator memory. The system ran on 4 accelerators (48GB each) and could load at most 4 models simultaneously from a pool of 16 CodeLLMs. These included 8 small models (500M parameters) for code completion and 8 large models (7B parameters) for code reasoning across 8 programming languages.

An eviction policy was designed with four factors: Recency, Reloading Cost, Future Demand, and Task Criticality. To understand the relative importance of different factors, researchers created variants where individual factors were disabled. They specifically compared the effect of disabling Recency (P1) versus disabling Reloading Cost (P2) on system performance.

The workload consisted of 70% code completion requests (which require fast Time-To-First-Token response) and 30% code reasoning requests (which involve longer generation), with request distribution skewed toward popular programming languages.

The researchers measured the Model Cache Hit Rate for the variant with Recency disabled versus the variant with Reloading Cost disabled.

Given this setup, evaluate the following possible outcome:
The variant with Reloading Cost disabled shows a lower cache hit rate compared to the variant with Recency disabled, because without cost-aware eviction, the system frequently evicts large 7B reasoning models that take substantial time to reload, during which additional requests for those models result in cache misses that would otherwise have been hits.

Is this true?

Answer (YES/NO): NO